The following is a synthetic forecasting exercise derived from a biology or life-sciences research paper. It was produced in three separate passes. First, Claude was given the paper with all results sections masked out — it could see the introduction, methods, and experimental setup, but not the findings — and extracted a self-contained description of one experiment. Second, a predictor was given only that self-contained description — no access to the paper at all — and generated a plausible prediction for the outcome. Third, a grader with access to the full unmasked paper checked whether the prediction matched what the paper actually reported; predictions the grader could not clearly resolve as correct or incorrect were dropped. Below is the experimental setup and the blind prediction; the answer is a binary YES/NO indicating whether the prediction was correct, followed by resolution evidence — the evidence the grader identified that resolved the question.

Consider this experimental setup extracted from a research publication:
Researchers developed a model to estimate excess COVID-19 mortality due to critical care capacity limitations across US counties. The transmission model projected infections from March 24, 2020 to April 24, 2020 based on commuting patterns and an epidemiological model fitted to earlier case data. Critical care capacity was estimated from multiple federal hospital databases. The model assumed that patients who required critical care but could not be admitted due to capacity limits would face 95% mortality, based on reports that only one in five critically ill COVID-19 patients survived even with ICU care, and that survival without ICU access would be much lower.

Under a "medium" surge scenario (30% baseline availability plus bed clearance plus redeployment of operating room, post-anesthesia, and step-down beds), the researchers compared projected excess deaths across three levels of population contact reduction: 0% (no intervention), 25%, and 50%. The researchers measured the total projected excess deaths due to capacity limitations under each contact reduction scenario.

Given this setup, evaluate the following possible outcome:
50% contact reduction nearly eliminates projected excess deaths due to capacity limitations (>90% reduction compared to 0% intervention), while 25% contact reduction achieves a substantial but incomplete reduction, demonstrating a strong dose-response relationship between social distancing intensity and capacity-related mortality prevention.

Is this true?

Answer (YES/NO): NO